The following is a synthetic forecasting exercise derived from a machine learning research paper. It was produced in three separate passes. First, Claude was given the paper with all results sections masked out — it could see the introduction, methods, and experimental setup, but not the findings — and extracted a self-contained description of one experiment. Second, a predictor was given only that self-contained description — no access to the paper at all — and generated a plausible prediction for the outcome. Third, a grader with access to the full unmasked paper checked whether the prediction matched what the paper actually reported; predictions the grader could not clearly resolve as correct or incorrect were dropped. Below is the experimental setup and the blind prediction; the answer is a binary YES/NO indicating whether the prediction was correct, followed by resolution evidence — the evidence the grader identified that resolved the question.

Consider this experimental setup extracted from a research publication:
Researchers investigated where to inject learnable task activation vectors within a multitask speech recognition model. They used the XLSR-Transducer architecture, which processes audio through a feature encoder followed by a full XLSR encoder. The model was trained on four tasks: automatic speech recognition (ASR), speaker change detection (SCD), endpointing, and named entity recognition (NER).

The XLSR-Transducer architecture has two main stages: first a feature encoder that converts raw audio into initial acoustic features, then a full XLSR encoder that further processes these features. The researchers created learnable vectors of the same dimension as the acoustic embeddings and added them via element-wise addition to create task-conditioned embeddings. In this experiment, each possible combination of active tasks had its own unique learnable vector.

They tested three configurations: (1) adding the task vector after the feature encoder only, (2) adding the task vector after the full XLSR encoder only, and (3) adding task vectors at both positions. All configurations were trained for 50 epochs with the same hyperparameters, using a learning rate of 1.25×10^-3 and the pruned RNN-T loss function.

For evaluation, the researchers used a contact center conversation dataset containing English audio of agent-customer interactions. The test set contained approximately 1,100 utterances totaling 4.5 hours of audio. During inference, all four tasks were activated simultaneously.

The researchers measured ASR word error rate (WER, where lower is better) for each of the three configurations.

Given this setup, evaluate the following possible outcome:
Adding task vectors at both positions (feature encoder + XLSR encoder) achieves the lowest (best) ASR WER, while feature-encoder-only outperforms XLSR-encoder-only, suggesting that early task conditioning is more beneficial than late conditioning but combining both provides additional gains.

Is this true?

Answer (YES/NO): NO